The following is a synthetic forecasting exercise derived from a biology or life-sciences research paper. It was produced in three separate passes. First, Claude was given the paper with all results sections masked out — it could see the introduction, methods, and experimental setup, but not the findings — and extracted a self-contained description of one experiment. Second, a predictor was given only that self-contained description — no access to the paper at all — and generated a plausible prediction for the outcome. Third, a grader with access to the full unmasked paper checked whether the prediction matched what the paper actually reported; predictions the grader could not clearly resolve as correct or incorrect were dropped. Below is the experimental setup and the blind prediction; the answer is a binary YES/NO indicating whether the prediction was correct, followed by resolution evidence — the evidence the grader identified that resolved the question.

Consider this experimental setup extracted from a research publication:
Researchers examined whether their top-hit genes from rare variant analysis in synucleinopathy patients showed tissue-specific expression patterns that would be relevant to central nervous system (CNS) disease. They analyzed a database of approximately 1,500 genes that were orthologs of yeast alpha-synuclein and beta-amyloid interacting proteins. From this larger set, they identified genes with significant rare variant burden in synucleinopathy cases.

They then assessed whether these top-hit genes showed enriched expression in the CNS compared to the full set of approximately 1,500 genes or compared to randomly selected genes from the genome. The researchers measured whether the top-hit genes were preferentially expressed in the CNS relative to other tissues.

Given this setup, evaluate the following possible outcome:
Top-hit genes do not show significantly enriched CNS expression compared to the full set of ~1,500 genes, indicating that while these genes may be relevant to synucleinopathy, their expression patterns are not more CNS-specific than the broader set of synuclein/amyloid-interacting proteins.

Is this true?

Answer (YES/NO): NO